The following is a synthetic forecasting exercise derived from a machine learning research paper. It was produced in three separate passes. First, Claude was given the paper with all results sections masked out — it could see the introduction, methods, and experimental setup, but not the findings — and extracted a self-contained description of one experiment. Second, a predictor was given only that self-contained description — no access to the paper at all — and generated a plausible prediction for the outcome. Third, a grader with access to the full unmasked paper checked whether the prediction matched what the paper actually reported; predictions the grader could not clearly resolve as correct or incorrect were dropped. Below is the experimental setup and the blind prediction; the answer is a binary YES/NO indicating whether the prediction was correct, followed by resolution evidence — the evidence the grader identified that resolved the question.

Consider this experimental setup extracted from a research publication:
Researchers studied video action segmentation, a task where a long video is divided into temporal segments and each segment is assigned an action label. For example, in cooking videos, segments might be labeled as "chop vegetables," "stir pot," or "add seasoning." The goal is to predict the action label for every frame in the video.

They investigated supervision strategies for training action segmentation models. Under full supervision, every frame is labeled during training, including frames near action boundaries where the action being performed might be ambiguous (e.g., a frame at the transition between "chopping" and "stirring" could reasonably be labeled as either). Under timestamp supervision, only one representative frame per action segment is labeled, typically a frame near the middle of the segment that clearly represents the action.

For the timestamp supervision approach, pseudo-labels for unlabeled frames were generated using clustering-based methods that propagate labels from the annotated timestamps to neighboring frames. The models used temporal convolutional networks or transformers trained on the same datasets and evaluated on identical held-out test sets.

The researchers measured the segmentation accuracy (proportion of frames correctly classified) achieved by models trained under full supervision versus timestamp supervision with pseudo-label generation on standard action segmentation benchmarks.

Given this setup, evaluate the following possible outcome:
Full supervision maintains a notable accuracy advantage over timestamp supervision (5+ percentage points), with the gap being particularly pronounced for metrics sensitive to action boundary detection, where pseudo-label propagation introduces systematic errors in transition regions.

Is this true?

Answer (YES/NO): NO